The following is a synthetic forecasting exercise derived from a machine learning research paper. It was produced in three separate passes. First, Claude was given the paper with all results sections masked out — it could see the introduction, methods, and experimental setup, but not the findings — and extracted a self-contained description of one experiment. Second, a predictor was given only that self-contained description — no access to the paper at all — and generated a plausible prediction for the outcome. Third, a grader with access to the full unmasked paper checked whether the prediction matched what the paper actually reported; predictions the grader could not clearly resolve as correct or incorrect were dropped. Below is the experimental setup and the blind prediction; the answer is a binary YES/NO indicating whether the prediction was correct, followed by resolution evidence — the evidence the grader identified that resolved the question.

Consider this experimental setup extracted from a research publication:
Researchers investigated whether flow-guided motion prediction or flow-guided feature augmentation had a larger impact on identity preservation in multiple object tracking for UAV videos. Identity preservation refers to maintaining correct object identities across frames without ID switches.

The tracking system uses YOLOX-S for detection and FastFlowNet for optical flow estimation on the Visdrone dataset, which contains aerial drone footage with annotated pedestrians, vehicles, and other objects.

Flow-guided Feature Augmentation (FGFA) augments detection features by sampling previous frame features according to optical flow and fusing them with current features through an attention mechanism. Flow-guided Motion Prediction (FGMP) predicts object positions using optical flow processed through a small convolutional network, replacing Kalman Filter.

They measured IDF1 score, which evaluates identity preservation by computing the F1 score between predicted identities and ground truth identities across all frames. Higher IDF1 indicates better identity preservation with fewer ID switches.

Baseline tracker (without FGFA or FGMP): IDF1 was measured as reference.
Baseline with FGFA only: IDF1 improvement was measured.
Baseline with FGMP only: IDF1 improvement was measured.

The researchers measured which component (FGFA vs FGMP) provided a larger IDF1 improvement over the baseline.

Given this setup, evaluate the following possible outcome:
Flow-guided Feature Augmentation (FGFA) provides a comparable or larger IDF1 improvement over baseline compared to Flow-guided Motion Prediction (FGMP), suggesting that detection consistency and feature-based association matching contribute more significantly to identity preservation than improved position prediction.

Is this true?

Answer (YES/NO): NO